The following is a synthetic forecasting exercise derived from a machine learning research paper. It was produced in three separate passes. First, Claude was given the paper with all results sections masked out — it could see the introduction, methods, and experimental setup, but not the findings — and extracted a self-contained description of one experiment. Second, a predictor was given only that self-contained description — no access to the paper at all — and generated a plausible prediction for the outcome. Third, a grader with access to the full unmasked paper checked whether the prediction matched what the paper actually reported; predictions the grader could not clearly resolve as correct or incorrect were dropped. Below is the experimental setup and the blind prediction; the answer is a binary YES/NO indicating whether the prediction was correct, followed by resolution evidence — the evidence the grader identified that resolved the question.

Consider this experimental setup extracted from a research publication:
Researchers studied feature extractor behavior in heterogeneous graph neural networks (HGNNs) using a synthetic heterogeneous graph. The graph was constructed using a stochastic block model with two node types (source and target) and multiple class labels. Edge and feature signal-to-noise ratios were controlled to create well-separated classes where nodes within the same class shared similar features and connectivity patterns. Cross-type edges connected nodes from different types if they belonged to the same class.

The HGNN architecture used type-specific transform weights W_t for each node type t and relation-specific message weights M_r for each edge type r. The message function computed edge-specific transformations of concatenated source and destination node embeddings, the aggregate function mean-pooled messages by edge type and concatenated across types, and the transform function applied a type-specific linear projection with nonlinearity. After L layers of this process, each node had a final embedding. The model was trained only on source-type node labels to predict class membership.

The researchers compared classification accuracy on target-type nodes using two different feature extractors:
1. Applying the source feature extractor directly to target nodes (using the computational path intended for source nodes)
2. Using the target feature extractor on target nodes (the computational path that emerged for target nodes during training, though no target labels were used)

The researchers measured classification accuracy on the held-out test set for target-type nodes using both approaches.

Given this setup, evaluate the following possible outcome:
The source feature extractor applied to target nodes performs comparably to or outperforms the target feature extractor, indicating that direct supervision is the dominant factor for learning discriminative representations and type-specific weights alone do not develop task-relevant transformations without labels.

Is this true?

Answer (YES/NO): YES